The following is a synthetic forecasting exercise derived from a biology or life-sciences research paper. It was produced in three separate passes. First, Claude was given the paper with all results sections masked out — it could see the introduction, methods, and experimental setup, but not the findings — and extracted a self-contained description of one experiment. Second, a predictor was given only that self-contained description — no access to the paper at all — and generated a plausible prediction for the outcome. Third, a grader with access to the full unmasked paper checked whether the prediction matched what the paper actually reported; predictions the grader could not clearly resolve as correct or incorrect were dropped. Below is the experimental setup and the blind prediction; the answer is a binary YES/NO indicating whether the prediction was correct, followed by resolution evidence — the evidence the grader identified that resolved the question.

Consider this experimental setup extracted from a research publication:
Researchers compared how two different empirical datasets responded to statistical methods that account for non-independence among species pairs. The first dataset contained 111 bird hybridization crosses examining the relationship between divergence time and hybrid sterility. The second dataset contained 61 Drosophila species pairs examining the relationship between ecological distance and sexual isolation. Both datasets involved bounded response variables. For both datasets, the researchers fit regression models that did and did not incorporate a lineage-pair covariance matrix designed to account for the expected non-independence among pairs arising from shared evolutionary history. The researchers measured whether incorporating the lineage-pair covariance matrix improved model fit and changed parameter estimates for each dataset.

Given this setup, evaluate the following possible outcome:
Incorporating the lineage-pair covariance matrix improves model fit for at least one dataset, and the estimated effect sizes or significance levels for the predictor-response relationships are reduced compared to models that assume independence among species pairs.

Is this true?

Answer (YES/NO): NO